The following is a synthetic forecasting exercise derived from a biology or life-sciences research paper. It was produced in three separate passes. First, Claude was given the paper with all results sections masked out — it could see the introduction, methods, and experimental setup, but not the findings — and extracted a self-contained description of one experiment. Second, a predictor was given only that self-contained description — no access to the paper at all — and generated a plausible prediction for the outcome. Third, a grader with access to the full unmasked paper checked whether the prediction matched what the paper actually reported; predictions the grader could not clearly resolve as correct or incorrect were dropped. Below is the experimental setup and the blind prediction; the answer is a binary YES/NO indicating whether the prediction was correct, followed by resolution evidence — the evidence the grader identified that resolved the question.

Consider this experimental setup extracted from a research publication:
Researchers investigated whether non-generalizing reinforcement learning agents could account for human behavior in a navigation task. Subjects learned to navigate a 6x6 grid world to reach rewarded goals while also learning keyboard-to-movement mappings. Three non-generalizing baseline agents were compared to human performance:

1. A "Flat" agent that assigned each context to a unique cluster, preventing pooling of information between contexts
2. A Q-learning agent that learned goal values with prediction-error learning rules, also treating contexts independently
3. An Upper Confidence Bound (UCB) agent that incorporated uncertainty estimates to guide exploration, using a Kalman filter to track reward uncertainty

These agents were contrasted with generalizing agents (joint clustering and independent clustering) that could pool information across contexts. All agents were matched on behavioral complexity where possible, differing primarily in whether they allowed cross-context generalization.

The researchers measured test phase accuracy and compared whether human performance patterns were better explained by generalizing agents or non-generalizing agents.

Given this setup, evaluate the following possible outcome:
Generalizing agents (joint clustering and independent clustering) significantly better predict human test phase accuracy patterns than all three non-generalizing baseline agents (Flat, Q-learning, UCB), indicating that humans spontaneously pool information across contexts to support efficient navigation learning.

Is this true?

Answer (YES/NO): YES